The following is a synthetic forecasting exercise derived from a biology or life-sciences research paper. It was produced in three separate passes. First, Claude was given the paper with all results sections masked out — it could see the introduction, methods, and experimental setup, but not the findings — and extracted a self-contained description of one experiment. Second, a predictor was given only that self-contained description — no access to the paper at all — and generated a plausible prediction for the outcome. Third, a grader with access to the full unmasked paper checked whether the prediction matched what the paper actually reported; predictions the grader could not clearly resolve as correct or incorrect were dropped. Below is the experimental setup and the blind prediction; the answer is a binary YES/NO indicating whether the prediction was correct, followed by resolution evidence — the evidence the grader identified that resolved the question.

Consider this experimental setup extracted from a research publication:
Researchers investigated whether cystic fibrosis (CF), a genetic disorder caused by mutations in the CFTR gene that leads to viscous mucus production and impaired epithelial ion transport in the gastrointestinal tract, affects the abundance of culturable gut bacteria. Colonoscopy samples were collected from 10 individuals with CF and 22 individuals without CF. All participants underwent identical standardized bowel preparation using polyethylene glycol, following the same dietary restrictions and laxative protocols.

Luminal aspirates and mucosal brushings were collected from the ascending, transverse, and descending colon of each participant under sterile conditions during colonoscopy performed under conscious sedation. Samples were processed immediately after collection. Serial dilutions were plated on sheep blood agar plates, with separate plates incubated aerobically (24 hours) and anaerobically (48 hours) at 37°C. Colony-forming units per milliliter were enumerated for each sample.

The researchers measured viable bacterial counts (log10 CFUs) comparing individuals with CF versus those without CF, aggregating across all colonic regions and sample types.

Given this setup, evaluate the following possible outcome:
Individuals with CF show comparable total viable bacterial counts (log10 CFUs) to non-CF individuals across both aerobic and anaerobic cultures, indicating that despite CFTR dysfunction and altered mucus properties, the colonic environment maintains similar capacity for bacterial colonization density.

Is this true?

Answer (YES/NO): NO